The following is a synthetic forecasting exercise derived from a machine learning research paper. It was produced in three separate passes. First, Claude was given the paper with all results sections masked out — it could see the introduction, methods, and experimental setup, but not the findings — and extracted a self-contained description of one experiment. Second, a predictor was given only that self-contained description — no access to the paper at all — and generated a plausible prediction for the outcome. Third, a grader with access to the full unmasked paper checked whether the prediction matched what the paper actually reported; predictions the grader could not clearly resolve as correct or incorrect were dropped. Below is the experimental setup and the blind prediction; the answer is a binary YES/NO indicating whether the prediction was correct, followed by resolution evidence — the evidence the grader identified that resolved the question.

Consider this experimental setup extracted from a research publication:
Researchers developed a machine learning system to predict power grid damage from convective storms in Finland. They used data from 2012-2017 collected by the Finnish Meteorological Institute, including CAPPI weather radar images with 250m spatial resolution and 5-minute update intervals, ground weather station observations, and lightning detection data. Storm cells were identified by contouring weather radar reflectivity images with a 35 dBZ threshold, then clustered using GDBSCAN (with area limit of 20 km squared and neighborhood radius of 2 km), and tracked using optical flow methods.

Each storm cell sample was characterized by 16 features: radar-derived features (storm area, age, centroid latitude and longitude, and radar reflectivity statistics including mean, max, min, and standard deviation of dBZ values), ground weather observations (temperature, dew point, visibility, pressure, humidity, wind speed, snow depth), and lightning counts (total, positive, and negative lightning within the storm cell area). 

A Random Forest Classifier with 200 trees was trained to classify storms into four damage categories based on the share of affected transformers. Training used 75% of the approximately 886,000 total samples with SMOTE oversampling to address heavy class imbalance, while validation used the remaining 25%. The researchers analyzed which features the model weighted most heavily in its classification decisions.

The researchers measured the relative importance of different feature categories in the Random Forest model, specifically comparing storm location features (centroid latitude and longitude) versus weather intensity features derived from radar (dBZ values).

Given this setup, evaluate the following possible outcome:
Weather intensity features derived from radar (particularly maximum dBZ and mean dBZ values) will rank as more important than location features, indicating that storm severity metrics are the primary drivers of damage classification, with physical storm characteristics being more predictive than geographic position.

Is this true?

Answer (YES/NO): NO